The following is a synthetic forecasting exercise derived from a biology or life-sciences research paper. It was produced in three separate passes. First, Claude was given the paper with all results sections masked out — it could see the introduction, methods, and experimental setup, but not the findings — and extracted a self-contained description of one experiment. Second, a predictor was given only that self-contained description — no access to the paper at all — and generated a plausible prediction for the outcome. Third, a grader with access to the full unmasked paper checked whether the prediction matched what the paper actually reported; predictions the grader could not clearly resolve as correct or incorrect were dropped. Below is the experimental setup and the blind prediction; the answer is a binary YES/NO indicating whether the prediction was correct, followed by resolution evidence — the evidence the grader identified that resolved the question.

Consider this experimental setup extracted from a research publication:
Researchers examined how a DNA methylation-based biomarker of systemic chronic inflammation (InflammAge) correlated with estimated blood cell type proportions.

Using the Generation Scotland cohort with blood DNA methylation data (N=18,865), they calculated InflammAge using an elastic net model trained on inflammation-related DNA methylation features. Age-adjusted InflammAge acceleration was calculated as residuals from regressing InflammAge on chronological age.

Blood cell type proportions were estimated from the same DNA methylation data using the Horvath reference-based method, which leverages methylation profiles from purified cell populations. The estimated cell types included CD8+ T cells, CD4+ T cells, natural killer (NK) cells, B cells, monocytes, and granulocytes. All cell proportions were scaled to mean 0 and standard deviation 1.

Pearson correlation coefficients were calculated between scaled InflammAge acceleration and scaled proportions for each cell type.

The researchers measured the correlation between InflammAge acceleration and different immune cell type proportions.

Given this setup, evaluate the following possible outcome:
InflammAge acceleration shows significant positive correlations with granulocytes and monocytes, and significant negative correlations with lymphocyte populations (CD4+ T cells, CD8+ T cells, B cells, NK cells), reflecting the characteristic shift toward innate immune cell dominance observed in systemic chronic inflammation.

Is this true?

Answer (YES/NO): NO